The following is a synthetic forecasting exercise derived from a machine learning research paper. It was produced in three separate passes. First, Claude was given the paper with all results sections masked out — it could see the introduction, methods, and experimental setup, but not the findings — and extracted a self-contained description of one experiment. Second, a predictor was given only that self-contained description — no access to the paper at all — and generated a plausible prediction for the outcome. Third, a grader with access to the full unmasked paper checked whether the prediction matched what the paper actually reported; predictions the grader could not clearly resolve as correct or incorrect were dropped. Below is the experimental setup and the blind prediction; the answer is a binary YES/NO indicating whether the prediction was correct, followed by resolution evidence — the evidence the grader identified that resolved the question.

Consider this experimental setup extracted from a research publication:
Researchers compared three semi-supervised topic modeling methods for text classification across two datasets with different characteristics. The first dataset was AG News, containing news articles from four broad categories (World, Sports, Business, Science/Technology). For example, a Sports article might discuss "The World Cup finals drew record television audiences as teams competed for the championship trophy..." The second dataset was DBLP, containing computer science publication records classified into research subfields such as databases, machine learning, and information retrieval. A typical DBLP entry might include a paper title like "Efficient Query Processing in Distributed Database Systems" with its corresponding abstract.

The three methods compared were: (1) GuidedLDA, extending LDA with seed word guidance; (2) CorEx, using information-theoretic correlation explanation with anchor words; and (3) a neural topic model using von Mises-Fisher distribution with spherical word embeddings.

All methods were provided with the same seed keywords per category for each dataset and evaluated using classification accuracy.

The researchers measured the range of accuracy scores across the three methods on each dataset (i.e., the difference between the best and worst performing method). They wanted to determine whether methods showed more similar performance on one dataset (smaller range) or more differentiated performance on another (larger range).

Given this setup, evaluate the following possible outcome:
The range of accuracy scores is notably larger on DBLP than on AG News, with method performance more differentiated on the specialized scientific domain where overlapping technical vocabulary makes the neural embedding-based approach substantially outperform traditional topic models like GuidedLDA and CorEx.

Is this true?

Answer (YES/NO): YES